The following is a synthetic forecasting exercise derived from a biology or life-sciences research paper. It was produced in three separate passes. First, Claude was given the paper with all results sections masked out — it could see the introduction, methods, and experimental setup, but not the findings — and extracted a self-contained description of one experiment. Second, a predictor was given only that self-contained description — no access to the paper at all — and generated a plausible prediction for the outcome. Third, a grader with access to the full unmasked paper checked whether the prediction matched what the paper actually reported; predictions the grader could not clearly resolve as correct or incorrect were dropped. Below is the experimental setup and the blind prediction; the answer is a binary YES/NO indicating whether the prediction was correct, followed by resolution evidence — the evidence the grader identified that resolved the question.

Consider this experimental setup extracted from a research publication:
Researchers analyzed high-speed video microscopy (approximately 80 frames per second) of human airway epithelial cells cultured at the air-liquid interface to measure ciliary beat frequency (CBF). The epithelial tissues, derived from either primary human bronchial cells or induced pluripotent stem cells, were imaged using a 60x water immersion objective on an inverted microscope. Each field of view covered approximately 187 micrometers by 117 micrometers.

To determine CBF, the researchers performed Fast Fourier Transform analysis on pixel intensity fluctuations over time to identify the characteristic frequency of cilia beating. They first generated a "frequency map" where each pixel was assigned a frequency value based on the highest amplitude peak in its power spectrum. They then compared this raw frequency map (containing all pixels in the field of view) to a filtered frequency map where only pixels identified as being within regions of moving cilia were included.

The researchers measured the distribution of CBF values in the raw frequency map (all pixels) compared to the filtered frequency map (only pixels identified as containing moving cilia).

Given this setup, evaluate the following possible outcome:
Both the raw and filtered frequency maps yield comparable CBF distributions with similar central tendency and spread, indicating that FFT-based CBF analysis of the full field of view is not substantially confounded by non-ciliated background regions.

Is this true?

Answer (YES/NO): NO